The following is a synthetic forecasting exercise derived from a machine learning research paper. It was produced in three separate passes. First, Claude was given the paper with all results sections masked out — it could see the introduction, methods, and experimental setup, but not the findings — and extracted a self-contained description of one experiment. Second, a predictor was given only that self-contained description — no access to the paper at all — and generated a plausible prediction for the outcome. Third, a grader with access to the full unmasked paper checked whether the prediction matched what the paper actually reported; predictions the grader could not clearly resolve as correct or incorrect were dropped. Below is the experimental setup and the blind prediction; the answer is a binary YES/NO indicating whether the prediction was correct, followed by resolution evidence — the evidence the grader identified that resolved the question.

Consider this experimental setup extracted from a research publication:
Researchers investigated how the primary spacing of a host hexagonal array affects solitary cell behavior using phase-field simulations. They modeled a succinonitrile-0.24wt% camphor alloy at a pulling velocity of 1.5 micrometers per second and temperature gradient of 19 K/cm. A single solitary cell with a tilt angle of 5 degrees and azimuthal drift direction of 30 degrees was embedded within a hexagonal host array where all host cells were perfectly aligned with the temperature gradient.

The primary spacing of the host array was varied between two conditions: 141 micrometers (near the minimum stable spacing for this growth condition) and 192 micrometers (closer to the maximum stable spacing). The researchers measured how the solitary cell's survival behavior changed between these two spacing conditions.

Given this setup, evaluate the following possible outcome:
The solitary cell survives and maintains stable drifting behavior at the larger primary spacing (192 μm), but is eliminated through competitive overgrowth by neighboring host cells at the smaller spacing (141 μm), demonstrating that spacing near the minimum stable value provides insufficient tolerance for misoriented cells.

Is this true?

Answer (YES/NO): YES